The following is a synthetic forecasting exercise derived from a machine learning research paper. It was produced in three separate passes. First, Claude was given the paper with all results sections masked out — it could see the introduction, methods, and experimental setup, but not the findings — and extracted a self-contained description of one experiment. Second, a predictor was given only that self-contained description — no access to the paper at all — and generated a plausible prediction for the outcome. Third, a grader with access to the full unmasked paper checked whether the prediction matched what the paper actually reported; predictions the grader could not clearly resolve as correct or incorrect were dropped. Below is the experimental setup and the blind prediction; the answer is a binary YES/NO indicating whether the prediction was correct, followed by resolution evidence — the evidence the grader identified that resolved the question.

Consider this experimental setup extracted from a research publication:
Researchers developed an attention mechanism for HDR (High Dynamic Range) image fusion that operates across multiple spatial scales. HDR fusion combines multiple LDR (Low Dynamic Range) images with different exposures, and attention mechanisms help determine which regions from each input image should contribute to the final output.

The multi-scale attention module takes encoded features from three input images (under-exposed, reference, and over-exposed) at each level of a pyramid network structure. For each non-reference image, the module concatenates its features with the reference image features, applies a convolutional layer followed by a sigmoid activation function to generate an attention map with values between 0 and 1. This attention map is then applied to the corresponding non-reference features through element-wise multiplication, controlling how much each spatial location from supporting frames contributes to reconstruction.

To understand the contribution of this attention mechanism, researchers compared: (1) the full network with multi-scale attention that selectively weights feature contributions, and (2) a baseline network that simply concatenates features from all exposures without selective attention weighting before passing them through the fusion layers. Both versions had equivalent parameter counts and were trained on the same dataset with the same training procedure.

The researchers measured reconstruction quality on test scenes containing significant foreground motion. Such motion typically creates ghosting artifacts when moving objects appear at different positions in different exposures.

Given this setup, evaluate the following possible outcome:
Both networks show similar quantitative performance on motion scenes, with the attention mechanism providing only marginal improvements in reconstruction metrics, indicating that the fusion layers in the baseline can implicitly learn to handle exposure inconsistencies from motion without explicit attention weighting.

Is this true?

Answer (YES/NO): NO